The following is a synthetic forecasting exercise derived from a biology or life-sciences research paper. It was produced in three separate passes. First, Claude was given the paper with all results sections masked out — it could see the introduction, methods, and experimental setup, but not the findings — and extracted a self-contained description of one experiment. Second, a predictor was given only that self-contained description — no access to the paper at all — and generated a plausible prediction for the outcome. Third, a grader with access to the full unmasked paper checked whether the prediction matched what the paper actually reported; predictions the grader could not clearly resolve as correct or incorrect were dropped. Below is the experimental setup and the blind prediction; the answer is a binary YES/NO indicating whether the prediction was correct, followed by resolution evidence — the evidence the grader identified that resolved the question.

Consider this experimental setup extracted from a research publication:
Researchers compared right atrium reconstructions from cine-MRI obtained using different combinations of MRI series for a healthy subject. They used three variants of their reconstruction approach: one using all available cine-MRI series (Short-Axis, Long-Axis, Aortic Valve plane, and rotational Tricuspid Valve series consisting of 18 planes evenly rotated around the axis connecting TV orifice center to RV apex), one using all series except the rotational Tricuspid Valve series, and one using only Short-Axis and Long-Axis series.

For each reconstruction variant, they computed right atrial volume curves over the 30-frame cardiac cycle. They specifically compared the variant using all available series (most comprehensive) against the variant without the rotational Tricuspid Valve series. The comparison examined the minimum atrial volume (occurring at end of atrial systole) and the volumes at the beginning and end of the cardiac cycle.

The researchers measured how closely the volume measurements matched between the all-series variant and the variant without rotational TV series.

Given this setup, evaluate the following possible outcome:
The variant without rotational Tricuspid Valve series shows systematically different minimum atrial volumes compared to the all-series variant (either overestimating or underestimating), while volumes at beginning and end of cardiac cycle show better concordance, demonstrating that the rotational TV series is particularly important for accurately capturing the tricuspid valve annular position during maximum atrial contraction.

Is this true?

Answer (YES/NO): NO